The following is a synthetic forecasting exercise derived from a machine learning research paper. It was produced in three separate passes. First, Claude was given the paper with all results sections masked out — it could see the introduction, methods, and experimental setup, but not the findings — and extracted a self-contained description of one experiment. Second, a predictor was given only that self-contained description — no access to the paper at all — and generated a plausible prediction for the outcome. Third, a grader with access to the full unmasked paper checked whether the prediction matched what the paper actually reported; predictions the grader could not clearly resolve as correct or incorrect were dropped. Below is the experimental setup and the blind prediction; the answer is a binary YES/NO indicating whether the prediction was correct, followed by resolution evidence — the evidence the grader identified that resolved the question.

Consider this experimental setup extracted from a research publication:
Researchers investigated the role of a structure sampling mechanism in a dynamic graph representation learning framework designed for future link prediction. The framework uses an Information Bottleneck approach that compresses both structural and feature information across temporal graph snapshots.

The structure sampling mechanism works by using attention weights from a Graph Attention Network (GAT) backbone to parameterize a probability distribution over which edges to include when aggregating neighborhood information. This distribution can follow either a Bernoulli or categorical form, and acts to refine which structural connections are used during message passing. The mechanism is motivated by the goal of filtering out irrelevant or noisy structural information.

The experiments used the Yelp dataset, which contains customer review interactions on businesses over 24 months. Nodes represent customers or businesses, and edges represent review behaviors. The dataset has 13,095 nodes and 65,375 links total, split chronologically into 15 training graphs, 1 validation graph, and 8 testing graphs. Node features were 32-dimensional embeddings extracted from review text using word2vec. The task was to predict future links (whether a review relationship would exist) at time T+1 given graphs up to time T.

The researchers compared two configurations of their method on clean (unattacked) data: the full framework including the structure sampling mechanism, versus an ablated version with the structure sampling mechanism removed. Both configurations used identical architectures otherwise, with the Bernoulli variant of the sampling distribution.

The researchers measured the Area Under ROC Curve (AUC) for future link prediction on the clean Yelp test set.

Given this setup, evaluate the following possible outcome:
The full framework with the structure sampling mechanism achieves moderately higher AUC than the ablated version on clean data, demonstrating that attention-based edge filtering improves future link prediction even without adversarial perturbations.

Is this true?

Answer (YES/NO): NO